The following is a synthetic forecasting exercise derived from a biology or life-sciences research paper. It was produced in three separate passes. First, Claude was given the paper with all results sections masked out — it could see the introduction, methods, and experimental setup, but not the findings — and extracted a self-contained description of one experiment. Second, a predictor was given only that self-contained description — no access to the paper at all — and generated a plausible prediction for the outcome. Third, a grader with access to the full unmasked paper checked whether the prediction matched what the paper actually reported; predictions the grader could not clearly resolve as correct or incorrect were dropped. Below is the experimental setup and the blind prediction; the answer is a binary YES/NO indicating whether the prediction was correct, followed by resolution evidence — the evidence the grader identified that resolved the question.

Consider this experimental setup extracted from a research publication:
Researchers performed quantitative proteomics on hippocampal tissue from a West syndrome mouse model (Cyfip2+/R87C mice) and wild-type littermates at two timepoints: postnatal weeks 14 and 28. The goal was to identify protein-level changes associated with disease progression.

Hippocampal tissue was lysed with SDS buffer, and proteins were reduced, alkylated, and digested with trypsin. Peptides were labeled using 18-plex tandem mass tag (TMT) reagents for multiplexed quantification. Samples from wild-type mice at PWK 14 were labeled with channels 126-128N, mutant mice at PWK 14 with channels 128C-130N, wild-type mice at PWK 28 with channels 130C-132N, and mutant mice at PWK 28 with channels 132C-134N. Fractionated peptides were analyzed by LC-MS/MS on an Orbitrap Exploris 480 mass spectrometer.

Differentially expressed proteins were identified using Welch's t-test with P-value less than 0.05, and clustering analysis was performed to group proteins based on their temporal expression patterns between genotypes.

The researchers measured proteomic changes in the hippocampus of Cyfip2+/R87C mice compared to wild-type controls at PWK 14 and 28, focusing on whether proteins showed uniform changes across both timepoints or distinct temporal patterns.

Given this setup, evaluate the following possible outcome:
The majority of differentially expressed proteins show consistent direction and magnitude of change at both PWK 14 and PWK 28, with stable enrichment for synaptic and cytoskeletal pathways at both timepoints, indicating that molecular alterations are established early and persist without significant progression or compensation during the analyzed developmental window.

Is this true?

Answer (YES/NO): NO